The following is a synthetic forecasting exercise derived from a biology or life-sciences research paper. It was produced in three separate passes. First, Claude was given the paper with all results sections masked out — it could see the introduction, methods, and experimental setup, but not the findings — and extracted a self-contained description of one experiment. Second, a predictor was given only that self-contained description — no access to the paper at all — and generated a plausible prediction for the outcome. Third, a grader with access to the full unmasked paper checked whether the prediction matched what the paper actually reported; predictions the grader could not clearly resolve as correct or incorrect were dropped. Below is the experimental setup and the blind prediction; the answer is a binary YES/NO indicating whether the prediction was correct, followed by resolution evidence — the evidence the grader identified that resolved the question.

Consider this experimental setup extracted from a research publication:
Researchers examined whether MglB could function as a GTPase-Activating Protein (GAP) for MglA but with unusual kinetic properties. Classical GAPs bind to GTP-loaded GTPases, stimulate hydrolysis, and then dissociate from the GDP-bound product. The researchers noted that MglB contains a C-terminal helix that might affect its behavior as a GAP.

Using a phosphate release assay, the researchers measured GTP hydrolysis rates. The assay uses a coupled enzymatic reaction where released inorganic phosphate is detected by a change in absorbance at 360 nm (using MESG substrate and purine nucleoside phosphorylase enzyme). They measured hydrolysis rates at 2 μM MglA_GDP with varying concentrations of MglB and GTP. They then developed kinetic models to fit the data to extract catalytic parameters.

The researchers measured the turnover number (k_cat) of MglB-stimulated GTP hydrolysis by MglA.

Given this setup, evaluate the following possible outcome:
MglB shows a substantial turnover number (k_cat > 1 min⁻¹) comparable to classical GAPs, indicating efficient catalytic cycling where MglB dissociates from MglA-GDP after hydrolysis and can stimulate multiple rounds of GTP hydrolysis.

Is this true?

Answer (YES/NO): NO